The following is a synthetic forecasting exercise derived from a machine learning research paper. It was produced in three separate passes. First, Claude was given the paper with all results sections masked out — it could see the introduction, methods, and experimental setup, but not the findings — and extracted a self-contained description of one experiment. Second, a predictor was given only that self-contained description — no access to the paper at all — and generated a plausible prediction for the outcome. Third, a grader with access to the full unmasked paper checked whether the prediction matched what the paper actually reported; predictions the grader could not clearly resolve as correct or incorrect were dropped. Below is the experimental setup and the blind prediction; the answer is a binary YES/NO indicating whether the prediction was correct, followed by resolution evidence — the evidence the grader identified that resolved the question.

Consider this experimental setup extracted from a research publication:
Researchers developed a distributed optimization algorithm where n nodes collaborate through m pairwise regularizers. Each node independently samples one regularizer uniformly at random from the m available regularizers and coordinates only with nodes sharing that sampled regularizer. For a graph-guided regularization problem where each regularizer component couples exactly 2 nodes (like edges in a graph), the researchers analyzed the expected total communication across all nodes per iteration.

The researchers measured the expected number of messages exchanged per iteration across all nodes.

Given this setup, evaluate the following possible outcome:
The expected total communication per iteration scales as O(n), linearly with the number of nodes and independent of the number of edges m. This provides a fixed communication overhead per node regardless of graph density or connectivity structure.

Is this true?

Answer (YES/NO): NO